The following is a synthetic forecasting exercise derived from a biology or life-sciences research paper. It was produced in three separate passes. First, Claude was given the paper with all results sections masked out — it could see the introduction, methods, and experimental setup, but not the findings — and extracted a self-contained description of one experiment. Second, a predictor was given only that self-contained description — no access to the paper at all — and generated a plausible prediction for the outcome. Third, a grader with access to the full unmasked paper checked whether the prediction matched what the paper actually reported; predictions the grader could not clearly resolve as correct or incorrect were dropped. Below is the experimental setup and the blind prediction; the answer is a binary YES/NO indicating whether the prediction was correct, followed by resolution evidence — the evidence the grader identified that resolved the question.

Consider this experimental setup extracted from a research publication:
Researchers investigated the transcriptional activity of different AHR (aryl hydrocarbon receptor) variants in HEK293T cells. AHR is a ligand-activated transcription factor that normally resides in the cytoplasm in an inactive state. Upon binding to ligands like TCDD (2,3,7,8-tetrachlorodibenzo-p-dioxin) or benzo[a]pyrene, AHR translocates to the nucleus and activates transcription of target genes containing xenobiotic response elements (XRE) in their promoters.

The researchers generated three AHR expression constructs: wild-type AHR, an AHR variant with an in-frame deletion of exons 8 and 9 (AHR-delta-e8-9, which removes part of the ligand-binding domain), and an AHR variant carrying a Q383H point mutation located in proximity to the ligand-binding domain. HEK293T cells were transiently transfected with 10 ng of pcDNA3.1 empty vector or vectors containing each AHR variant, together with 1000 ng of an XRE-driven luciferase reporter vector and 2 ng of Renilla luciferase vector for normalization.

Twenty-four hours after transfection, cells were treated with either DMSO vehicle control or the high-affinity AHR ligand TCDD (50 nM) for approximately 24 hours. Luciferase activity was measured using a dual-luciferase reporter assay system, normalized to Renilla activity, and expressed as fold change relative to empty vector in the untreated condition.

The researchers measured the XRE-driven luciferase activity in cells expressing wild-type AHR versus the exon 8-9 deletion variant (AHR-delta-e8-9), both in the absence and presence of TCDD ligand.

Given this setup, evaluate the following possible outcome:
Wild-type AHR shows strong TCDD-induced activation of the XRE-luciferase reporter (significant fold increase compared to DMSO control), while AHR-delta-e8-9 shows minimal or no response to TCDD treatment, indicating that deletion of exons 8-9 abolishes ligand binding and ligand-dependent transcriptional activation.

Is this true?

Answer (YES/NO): NO